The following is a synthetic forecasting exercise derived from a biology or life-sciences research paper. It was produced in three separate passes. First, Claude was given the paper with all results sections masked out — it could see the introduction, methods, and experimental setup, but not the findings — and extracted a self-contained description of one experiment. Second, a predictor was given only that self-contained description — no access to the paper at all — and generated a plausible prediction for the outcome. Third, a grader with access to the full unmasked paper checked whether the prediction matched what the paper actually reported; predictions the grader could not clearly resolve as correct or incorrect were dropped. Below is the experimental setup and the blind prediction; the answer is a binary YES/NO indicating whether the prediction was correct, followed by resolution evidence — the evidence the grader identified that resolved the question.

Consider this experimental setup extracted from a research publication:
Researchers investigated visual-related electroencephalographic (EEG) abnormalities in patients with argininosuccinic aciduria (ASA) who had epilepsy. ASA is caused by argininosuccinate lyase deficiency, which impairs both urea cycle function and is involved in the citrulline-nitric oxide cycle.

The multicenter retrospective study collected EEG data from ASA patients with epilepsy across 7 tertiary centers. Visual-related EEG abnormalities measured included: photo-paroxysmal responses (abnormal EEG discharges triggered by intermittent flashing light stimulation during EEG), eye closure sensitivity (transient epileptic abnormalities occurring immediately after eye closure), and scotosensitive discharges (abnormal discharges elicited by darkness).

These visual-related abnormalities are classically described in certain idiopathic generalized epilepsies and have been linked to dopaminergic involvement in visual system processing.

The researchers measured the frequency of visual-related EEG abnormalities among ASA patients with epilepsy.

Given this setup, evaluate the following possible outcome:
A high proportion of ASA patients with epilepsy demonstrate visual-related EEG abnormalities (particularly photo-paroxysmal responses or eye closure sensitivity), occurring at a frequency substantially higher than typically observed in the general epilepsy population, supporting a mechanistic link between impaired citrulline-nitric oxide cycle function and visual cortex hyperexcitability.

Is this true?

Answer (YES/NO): NO